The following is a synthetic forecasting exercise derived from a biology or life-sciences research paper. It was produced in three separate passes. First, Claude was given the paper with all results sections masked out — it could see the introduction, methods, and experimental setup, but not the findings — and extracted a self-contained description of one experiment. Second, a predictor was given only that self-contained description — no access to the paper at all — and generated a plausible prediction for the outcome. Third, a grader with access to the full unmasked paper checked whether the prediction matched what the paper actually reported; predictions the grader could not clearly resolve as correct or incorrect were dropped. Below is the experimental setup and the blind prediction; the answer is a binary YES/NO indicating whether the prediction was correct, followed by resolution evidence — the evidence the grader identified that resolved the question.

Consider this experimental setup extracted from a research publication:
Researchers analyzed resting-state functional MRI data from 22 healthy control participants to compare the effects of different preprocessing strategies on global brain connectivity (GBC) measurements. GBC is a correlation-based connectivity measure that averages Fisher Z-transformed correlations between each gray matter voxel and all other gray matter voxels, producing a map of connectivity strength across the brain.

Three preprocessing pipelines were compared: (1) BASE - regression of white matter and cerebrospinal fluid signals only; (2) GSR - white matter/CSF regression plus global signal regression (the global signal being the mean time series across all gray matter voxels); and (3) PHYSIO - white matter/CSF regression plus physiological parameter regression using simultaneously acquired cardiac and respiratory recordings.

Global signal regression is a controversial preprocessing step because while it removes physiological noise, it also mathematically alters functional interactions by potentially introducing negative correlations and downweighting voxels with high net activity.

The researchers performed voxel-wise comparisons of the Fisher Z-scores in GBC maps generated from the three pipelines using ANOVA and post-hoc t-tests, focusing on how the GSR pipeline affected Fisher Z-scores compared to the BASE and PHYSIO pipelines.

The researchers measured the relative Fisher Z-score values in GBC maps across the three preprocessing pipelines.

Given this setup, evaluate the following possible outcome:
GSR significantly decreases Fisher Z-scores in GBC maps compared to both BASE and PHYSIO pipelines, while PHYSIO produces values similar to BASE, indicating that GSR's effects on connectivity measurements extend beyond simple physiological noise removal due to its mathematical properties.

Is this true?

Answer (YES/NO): YES